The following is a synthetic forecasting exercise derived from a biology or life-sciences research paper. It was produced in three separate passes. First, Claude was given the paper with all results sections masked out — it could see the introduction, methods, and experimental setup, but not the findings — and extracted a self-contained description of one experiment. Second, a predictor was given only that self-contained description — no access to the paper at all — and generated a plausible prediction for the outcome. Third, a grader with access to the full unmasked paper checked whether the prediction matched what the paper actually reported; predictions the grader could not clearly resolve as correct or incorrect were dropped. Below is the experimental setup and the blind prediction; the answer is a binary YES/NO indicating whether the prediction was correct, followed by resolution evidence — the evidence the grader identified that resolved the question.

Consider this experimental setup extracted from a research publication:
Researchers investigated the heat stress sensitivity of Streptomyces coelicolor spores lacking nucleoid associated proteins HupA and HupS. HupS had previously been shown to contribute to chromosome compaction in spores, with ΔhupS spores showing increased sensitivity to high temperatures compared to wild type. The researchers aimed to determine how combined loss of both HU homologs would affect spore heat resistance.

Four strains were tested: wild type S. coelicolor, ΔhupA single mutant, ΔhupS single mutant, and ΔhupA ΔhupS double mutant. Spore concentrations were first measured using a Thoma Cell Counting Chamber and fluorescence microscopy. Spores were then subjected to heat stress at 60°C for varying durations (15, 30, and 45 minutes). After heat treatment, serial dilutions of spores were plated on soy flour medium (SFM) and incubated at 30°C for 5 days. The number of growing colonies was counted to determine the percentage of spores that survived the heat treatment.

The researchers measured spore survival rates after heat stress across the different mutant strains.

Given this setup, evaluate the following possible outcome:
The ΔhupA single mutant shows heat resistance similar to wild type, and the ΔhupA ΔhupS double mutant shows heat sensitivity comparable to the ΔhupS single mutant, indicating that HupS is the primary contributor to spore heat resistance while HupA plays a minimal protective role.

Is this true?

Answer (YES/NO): NO